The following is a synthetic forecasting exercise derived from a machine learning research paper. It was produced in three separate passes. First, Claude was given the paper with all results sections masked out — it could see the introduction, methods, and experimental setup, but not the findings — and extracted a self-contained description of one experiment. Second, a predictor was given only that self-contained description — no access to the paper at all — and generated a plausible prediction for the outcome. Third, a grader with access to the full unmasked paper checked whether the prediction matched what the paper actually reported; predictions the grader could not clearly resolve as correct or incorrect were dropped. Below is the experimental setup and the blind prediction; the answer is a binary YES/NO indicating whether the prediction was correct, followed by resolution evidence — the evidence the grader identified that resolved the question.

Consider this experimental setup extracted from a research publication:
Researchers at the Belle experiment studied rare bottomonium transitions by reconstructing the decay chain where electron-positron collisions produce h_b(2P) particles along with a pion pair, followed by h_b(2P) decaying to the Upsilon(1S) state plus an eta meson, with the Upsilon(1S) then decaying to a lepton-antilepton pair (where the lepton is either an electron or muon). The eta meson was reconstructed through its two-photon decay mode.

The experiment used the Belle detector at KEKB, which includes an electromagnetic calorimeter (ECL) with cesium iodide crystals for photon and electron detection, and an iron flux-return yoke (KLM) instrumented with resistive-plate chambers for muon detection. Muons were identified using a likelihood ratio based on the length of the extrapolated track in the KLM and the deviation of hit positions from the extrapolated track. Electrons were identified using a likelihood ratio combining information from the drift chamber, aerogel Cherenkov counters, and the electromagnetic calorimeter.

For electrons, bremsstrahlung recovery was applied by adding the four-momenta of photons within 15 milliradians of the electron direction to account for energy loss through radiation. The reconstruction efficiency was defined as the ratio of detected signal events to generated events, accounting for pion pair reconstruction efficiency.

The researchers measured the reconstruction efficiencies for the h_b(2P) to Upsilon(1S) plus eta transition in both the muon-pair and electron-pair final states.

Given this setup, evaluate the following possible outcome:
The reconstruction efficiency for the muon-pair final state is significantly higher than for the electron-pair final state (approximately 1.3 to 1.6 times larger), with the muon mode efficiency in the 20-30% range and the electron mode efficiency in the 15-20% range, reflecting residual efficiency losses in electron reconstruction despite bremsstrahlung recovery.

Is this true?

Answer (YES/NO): NO